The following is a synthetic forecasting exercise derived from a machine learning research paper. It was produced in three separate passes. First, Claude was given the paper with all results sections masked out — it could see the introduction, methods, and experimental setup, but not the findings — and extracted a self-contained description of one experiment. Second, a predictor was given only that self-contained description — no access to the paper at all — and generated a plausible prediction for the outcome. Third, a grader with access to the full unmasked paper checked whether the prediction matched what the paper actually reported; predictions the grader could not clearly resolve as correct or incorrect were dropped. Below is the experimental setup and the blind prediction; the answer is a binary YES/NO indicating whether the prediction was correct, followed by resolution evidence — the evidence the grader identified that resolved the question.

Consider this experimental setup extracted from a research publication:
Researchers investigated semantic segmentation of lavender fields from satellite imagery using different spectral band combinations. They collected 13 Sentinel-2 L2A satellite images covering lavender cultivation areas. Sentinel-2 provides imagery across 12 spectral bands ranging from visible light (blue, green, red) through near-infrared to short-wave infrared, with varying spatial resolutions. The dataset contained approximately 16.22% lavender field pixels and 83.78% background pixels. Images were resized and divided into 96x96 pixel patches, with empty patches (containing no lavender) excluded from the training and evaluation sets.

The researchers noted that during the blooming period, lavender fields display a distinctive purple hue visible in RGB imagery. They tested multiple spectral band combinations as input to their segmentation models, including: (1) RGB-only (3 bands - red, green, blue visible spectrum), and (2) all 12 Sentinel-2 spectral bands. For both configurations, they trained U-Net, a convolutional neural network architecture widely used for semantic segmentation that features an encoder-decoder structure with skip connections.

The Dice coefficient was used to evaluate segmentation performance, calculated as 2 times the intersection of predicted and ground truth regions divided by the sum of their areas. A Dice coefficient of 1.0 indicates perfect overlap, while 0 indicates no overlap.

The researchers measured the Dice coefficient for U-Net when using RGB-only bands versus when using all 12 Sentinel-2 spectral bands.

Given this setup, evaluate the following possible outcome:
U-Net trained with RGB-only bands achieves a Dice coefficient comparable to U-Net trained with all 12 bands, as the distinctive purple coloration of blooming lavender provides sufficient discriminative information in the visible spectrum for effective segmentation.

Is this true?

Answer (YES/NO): YES